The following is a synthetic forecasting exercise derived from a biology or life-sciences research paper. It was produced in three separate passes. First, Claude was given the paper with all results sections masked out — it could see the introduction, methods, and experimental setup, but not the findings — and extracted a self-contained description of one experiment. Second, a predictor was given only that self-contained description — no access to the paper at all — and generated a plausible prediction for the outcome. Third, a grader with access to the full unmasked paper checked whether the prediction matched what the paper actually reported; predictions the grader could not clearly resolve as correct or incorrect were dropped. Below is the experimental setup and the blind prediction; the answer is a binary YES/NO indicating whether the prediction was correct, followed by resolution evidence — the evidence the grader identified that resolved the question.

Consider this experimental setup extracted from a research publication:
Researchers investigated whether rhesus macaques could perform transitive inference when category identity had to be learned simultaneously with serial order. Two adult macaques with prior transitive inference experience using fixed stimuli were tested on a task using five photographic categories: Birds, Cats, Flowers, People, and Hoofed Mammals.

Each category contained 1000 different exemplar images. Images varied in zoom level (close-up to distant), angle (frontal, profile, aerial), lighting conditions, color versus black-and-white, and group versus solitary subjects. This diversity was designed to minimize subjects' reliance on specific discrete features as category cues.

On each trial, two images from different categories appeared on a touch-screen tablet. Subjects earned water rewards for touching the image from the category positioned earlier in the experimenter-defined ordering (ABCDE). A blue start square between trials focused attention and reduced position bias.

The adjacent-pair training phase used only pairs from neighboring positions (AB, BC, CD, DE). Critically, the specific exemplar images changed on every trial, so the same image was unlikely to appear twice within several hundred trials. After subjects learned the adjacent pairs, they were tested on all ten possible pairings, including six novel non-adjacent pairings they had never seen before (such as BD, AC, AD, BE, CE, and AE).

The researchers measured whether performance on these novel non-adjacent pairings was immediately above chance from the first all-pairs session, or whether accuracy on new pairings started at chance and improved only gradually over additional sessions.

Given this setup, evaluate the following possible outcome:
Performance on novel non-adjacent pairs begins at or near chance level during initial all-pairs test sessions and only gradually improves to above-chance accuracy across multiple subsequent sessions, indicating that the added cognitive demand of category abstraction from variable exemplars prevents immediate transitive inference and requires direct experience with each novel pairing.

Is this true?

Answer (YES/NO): NO